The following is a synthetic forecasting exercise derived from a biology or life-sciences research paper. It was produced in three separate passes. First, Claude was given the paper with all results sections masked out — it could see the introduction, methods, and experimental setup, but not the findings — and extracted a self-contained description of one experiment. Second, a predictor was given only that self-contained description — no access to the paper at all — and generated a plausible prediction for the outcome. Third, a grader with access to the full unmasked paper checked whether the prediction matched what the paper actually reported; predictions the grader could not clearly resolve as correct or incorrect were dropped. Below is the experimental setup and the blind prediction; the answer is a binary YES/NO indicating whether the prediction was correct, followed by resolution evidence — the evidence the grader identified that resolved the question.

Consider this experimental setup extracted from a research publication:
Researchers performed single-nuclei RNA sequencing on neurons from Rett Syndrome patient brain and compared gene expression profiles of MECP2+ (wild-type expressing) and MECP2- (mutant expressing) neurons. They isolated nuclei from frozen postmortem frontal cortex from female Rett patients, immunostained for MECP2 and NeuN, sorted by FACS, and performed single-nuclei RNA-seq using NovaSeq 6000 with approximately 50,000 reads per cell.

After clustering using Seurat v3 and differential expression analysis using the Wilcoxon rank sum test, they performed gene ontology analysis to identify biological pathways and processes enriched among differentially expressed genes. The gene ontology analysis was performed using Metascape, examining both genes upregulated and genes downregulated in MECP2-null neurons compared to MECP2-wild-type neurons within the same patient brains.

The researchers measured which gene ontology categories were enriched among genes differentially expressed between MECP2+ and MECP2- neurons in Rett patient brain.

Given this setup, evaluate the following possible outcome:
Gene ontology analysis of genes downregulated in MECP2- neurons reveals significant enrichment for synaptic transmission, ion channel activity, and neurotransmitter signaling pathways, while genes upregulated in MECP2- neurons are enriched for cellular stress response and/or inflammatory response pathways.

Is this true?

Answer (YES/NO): NO